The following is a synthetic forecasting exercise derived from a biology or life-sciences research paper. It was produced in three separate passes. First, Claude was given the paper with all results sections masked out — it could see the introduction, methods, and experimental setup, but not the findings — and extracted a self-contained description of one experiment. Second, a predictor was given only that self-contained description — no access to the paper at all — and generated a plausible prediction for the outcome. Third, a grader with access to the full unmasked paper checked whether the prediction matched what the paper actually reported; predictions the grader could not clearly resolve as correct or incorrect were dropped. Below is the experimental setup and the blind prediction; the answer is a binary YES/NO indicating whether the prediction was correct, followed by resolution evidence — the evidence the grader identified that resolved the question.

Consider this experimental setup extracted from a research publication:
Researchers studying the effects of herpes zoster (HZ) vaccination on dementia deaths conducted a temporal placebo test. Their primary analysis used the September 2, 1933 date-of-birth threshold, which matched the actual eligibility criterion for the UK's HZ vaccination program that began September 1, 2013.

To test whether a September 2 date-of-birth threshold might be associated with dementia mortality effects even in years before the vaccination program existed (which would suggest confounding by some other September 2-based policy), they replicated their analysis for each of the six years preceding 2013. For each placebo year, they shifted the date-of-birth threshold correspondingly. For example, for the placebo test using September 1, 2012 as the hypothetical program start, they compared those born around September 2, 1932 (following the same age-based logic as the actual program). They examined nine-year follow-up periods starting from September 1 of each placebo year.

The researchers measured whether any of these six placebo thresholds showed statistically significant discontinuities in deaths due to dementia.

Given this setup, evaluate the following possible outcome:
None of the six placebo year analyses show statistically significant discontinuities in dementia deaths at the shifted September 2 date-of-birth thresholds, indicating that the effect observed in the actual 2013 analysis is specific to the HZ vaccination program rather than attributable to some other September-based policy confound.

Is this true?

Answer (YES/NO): YES